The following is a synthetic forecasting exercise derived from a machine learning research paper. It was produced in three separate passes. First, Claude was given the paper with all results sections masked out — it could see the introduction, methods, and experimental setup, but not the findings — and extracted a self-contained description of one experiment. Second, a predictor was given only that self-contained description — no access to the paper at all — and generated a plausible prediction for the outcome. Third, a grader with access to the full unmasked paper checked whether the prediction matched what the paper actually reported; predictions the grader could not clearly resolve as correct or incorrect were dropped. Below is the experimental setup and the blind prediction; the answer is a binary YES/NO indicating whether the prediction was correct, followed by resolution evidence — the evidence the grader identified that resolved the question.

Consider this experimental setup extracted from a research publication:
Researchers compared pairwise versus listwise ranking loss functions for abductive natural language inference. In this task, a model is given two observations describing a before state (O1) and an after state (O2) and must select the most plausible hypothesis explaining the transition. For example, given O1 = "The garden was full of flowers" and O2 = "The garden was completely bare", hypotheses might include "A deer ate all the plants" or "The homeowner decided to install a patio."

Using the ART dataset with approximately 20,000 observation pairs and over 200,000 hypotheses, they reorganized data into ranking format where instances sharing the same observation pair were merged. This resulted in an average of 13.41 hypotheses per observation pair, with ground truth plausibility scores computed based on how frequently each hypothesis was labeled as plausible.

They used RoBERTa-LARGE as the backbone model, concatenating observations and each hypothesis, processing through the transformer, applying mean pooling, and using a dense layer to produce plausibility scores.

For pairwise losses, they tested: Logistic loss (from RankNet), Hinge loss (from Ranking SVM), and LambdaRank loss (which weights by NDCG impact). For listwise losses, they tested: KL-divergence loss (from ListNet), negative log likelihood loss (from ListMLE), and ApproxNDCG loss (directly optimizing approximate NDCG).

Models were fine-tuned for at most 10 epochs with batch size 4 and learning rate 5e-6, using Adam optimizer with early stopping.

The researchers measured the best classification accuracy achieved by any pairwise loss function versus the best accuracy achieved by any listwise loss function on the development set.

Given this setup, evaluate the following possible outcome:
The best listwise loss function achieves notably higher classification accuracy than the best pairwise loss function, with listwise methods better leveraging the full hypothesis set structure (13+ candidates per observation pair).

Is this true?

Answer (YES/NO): NO